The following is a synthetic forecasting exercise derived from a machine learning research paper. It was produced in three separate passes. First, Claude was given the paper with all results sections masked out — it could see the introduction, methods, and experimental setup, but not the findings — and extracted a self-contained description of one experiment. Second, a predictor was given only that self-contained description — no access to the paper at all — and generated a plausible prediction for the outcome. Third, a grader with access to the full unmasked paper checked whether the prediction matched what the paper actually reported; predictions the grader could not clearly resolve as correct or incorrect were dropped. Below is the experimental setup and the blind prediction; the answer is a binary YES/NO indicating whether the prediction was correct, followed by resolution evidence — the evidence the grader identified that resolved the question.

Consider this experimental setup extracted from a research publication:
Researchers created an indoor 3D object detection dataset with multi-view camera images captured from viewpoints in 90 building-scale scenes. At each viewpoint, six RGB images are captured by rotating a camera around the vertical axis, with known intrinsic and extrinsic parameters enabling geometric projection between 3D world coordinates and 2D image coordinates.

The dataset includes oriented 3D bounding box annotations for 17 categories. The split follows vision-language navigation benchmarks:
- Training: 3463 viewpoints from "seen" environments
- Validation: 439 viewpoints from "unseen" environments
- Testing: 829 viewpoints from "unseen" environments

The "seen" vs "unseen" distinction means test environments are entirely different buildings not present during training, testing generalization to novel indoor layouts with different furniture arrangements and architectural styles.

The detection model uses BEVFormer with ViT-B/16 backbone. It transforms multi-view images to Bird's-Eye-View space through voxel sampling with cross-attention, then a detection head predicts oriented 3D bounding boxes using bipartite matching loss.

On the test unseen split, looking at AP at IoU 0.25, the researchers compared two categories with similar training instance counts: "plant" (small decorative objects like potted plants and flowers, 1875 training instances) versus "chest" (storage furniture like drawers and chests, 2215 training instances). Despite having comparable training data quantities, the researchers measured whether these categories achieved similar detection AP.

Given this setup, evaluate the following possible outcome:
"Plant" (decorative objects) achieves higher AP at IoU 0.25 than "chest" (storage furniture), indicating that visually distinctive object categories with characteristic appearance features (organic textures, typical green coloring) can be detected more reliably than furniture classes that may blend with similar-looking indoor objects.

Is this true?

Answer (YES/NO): YES